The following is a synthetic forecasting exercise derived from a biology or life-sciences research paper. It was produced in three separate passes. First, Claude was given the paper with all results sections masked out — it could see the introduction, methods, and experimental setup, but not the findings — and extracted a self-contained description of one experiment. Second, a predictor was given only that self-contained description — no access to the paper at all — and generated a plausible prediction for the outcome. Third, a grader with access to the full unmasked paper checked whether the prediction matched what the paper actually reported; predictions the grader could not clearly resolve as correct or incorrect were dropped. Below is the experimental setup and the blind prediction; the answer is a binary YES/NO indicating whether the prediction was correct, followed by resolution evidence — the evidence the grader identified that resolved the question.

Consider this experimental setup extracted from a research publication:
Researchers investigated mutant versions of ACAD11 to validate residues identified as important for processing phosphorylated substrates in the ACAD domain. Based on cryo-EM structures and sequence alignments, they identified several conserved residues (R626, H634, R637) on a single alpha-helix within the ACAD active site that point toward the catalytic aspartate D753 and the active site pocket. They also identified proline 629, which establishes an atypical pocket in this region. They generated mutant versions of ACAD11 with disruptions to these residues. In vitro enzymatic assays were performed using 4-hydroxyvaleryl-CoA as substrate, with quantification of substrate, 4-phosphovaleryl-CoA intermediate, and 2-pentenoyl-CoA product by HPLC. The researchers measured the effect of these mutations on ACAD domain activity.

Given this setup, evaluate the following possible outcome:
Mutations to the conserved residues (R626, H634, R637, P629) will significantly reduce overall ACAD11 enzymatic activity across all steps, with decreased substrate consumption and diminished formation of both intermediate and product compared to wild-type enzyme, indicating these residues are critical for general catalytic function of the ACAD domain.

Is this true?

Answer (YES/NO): NO